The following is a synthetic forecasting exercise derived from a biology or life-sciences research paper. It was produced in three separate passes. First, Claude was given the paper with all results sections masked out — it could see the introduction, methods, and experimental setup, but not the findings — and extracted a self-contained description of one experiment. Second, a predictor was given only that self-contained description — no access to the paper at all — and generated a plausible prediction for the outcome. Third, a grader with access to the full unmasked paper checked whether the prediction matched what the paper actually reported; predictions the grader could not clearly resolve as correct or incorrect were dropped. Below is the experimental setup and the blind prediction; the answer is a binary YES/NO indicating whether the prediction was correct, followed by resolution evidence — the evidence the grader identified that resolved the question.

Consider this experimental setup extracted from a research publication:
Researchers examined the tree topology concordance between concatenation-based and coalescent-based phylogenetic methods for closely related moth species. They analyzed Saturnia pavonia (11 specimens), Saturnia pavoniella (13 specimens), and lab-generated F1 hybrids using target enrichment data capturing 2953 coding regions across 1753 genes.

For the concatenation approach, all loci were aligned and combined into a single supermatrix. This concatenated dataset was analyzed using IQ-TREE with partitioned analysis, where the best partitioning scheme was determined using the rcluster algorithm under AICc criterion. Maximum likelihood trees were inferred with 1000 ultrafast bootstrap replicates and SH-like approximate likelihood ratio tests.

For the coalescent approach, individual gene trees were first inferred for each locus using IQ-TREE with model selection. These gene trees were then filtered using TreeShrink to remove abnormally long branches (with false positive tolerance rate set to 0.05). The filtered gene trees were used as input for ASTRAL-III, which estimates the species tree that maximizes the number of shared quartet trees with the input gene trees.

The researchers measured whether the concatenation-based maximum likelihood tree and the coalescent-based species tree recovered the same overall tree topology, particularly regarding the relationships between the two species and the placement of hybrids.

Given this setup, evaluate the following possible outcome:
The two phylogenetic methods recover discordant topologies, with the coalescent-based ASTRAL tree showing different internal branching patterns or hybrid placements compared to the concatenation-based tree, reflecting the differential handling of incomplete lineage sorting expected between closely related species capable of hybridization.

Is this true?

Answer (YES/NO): NO